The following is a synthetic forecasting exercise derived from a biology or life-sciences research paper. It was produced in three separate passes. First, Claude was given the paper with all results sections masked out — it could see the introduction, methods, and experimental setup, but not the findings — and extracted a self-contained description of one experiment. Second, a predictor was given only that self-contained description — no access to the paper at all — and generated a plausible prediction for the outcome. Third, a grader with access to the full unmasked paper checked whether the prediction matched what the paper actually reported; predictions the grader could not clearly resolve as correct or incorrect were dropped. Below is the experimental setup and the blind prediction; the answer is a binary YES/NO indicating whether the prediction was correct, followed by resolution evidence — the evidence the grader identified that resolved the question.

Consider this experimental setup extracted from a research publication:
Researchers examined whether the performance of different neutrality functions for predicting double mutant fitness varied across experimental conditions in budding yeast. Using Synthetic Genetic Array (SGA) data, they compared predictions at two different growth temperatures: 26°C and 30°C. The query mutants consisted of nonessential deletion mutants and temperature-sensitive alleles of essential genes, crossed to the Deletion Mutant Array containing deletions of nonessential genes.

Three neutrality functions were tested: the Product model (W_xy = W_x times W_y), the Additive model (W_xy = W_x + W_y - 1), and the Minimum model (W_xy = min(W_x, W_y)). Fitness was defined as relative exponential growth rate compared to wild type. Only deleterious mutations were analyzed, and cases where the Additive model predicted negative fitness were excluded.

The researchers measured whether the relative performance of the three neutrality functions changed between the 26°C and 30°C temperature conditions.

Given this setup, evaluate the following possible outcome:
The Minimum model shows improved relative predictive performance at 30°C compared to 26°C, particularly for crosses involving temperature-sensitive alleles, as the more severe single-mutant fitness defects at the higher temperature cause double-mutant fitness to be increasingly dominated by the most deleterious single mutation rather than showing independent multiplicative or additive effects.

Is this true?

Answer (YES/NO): NO